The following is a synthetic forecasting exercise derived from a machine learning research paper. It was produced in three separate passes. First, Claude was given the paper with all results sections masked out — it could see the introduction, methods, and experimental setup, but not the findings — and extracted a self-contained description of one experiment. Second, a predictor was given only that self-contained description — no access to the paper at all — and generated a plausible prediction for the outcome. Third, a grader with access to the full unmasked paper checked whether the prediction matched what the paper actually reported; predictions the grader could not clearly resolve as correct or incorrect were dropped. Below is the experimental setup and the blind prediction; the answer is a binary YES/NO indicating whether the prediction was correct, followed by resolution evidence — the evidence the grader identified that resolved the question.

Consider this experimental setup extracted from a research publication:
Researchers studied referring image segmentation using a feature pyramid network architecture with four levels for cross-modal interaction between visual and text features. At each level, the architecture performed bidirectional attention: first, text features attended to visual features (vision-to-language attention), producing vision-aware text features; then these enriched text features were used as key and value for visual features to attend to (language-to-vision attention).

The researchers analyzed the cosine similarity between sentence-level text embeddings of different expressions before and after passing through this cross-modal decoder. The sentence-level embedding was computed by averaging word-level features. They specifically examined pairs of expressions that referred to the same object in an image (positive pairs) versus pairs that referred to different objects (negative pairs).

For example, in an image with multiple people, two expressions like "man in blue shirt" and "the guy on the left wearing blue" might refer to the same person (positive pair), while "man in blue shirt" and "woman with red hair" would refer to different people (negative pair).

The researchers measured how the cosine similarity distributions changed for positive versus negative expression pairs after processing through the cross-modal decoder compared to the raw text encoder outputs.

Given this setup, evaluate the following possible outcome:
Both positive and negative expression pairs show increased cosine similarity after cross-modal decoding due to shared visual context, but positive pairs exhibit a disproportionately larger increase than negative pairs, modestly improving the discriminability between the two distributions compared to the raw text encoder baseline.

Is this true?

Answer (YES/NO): NO